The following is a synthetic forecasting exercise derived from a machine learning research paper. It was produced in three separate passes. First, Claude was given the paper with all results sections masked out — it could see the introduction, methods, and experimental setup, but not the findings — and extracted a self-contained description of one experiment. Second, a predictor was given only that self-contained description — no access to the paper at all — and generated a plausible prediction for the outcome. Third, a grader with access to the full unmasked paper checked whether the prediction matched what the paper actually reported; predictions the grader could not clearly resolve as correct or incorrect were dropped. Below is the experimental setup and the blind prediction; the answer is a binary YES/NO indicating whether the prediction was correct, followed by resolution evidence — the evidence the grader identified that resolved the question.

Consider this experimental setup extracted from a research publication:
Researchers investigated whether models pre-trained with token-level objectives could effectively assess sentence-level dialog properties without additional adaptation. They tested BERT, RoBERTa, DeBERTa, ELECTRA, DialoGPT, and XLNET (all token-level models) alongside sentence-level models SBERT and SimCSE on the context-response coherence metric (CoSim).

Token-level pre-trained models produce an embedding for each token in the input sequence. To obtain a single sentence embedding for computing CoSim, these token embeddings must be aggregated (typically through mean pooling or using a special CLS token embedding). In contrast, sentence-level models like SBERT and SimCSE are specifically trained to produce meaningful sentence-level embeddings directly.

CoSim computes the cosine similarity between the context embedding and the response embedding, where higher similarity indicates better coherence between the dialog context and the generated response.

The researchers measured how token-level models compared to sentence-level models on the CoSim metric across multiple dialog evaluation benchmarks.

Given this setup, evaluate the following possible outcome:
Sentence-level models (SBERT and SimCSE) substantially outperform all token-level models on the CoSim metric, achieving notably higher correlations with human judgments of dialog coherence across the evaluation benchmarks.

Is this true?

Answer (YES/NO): NO